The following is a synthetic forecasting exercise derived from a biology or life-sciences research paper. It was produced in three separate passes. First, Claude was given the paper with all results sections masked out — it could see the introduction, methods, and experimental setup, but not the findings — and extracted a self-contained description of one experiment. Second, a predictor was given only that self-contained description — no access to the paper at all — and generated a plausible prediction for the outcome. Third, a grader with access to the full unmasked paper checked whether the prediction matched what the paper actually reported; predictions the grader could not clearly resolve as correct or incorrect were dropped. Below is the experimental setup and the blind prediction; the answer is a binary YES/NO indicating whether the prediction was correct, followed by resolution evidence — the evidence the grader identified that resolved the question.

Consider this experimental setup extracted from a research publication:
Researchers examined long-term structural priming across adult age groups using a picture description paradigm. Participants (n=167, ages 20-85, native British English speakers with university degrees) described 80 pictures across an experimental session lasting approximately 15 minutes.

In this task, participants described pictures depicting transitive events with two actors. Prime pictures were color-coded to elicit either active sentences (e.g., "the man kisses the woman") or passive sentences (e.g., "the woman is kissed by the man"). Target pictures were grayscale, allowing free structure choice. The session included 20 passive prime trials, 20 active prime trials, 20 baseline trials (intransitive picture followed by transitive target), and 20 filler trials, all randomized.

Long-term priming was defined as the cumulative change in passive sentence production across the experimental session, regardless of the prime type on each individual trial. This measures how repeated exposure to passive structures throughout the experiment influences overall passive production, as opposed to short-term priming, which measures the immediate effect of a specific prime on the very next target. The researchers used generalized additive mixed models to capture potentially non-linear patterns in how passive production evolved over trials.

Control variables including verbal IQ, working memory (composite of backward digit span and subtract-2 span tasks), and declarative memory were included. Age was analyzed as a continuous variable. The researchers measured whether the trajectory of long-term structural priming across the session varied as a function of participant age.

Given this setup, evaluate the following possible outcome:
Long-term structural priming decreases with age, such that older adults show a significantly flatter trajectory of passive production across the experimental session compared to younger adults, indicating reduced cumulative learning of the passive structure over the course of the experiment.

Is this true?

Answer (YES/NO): NO